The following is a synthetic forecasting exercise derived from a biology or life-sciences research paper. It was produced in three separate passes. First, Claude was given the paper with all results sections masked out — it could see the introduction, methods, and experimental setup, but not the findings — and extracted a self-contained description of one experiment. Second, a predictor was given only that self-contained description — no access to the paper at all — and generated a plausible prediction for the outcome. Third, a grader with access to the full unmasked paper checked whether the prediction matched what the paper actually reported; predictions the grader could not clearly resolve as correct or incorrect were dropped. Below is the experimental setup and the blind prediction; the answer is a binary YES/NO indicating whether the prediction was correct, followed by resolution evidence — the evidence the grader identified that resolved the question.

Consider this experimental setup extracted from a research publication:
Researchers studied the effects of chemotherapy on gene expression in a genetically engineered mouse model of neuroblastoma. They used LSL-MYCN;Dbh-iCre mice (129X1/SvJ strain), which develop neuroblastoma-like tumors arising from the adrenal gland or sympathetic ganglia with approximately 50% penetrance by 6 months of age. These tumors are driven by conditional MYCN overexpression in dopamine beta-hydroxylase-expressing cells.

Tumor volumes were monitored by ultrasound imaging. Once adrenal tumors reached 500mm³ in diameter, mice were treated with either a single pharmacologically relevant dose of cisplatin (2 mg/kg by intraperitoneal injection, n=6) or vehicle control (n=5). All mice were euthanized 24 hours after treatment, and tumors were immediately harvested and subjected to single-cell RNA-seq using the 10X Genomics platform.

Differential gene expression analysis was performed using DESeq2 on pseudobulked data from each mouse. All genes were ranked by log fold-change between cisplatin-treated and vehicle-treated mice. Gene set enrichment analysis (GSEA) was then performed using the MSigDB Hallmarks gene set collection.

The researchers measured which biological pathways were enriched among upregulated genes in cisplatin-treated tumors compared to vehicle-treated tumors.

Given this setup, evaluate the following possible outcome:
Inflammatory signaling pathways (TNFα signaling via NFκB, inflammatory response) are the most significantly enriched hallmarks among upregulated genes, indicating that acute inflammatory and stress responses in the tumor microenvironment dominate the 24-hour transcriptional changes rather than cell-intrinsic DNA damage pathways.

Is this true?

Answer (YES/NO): NO